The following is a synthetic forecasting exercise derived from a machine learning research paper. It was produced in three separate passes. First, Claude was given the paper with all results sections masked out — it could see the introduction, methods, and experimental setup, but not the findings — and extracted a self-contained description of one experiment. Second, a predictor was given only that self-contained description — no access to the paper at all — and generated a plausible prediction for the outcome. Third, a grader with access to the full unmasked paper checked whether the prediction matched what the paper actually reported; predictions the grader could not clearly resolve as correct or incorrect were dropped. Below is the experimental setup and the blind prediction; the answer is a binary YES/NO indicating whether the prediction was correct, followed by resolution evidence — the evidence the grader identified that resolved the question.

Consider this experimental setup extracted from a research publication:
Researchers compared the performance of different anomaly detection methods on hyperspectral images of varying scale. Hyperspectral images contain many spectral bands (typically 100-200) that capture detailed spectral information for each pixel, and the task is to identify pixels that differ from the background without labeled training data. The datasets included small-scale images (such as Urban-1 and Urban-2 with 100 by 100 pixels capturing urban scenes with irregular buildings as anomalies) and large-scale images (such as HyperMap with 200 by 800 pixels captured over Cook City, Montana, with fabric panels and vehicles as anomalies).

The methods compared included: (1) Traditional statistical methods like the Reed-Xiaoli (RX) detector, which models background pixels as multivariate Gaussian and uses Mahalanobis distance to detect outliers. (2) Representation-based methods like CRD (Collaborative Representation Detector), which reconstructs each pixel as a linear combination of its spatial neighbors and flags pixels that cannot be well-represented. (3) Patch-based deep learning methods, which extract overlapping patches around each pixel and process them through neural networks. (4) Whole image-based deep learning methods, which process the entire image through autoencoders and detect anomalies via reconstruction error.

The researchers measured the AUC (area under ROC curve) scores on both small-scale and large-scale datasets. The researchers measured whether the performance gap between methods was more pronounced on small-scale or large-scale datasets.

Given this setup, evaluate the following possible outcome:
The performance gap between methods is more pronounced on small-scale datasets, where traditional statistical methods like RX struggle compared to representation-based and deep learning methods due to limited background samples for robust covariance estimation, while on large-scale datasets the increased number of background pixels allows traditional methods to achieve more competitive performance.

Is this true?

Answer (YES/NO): NO